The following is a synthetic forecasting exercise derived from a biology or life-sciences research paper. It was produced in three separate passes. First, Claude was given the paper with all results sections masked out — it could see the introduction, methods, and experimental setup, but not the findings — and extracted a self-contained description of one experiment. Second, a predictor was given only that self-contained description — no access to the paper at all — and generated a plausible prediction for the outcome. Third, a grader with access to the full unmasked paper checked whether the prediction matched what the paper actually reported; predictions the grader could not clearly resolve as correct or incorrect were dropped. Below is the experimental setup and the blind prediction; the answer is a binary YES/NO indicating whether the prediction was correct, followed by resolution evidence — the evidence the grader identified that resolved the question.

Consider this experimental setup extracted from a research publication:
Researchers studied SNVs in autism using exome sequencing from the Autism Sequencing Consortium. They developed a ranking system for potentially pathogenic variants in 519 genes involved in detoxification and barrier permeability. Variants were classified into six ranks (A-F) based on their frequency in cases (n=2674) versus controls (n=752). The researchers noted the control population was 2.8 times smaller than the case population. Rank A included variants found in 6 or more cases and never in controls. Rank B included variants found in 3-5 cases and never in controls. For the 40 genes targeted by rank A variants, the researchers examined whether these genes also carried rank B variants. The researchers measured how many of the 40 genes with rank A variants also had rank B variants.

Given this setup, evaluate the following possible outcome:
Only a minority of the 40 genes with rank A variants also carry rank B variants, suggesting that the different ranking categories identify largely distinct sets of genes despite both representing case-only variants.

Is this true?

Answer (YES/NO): YES